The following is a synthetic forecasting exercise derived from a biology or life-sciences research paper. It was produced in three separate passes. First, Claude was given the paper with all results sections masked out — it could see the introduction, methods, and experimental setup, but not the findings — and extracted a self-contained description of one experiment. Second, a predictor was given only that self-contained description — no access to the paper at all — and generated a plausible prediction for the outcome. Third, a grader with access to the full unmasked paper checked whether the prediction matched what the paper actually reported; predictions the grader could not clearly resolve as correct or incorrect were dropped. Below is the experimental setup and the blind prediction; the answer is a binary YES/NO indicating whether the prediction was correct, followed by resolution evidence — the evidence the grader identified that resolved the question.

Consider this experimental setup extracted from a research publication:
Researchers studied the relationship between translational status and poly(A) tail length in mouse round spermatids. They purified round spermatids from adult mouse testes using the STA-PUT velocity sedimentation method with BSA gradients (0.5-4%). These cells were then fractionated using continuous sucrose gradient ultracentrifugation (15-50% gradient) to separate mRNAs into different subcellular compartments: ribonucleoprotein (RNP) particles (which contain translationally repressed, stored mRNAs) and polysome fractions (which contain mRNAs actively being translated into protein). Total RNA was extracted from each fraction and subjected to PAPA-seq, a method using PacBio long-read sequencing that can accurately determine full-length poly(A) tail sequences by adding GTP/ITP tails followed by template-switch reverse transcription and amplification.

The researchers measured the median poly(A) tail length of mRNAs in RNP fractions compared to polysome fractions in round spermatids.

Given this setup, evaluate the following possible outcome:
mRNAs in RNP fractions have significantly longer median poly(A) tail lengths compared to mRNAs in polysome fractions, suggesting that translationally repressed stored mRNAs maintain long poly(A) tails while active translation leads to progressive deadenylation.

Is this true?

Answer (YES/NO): NO